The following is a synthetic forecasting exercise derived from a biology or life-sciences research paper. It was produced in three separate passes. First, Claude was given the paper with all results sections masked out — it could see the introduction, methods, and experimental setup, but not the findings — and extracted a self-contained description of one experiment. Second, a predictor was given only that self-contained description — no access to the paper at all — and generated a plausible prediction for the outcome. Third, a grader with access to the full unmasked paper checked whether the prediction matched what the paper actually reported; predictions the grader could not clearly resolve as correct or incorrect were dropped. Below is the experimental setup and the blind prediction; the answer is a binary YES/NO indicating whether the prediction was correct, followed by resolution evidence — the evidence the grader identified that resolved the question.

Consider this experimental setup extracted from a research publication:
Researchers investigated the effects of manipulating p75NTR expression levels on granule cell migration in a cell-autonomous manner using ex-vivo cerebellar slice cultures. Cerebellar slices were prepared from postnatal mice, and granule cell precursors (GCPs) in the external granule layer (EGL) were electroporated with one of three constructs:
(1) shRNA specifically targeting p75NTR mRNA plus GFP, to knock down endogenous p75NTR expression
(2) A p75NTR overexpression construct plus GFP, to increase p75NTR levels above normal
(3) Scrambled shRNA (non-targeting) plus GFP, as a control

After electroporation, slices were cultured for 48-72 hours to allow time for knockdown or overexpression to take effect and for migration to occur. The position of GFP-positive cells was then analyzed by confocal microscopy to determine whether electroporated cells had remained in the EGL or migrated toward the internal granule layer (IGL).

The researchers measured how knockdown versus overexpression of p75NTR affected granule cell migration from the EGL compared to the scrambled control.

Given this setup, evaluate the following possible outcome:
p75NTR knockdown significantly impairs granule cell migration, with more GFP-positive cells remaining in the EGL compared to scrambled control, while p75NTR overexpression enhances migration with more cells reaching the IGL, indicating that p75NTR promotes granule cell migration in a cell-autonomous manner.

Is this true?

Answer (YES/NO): NO